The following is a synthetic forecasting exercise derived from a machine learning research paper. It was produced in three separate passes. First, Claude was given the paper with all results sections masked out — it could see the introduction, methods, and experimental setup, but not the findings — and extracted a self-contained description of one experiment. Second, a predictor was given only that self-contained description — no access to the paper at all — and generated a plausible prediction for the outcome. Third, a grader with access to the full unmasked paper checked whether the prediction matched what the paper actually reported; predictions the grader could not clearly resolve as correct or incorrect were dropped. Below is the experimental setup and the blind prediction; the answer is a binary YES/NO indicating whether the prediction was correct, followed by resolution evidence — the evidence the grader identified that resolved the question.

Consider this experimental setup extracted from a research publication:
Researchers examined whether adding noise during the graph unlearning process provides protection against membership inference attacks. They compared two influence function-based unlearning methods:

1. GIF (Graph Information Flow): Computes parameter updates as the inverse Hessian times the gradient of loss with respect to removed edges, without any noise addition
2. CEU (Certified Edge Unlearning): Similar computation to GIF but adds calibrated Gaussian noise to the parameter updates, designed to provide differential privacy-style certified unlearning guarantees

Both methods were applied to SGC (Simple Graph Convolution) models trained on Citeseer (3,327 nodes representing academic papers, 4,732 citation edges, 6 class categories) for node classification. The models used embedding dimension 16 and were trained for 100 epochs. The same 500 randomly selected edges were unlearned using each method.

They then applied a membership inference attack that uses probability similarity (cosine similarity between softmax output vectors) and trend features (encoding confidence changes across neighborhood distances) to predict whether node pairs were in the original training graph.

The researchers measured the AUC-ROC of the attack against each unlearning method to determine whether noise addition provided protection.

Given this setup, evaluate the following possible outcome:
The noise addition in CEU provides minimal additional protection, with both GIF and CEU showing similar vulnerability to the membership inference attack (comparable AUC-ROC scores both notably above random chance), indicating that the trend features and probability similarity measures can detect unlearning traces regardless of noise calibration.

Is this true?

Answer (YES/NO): YES